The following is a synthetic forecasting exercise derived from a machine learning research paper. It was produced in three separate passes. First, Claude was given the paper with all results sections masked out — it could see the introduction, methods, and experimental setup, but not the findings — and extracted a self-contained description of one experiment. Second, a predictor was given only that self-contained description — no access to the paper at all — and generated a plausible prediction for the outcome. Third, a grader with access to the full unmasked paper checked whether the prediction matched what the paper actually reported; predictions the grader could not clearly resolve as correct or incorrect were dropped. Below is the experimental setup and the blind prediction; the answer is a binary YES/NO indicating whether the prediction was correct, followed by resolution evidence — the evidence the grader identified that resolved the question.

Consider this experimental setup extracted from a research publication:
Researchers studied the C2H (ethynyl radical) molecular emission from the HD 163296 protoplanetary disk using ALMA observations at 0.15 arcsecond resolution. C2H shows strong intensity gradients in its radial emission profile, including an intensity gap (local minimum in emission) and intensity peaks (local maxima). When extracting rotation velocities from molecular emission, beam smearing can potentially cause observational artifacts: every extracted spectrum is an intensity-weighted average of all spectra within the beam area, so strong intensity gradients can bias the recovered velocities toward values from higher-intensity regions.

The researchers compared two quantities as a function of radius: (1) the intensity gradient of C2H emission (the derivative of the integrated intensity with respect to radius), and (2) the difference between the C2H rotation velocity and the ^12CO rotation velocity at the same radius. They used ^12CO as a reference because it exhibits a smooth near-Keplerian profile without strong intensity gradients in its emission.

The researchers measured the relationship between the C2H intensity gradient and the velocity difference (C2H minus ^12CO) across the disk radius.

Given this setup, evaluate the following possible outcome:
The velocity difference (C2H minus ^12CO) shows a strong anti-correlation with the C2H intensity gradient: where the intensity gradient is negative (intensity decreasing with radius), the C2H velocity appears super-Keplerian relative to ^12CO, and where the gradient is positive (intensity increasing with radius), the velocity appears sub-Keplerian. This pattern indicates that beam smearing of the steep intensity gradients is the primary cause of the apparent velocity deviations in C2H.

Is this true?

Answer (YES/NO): YES